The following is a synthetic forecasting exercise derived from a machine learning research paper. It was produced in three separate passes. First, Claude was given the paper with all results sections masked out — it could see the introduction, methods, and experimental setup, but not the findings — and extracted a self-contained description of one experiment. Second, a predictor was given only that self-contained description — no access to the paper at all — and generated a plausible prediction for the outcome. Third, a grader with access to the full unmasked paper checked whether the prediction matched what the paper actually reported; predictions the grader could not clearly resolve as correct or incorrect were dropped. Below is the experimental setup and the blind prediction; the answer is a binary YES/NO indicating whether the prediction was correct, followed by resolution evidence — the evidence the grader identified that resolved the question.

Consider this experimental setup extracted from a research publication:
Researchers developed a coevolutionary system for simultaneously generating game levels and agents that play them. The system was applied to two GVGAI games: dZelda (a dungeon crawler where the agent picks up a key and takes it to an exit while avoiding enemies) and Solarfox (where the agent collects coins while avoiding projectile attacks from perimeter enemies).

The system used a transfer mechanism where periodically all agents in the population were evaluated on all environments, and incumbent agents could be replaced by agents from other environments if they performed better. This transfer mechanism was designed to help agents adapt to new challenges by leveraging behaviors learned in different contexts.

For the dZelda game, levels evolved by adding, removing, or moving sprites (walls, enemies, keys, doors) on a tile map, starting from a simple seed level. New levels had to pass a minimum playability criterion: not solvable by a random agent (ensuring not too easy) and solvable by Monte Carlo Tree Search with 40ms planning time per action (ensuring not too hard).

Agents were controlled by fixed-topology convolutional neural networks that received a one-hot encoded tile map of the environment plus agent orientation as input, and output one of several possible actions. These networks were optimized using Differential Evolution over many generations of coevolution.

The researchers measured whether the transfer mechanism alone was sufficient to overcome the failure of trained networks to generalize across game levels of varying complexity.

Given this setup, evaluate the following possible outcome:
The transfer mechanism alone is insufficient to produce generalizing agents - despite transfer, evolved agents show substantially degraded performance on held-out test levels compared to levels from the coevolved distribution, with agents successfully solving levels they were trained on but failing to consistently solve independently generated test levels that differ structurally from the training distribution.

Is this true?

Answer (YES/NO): NO